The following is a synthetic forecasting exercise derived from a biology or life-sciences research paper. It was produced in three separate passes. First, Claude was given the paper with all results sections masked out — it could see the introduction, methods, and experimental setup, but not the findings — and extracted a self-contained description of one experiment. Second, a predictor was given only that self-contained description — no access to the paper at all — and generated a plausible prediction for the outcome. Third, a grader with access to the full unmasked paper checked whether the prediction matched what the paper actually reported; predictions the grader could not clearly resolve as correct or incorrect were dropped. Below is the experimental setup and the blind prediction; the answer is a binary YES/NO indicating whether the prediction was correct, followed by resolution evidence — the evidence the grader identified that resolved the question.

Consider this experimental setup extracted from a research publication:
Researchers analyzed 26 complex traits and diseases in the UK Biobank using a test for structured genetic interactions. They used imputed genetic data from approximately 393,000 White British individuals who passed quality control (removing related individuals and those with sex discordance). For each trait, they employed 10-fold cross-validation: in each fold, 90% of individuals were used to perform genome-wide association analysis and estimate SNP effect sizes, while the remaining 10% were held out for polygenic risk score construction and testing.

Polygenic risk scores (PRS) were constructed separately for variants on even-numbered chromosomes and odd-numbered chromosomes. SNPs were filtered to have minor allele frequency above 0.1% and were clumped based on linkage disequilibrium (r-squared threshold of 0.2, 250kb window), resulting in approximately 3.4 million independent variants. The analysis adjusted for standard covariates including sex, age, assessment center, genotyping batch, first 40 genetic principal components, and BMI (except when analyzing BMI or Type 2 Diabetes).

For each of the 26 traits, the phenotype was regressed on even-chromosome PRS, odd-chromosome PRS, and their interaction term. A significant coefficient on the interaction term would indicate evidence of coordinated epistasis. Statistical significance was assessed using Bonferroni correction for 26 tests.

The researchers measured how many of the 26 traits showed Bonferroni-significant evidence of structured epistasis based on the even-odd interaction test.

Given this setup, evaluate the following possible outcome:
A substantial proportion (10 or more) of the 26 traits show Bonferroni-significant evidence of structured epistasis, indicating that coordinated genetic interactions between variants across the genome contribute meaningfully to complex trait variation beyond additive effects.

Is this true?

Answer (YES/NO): YES